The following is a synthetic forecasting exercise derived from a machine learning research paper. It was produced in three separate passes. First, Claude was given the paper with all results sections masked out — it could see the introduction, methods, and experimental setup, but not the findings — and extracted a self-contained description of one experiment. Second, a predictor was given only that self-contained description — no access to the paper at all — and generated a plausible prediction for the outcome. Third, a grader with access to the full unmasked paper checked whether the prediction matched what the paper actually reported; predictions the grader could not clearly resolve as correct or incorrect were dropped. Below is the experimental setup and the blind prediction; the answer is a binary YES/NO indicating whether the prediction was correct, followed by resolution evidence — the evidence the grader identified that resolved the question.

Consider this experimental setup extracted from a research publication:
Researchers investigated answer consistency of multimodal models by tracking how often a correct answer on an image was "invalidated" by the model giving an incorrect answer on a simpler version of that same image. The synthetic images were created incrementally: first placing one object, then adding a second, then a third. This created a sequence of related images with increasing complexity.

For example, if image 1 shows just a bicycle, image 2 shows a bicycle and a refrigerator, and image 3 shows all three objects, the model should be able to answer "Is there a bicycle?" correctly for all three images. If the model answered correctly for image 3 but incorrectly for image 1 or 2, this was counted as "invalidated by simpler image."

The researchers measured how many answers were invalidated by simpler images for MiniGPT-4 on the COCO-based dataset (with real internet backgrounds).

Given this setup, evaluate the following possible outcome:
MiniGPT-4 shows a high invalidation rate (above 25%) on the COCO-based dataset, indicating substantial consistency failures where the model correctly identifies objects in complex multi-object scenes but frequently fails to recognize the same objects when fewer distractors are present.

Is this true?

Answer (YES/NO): NO